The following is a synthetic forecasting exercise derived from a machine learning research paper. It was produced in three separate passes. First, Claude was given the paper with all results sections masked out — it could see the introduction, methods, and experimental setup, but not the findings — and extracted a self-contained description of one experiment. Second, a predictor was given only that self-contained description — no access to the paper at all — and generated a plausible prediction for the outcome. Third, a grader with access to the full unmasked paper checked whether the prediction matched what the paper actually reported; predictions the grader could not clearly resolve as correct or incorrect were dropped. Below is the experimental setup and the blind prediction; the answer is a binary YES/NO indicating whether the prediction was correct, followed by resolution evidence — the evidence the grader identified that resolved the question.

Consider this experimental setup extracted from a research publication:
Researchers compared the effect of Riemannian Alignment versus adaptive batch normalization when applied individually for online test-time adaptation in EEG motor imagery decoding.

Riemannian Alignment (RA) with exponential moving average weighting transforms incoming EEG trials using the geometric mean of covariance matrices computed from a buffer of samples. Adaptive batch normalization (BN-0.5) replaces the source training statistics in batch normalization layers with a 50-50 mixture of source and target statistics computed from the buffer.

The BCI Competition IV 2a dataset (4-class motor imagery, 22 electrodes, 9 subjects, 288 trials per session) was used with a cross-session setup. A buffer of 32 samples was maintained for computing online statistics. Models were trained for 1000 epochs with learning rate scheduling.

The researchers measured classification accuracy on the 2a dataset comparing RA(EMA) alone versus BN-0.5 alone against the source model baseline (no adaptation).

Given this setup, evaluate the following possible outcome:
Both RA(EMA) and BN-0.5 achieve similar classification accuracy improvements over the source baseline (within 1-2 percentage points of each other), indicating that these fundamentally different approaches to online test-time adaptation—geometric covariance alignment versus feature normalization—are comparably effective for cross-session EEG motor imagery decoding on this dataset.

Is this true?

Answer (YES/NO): YES